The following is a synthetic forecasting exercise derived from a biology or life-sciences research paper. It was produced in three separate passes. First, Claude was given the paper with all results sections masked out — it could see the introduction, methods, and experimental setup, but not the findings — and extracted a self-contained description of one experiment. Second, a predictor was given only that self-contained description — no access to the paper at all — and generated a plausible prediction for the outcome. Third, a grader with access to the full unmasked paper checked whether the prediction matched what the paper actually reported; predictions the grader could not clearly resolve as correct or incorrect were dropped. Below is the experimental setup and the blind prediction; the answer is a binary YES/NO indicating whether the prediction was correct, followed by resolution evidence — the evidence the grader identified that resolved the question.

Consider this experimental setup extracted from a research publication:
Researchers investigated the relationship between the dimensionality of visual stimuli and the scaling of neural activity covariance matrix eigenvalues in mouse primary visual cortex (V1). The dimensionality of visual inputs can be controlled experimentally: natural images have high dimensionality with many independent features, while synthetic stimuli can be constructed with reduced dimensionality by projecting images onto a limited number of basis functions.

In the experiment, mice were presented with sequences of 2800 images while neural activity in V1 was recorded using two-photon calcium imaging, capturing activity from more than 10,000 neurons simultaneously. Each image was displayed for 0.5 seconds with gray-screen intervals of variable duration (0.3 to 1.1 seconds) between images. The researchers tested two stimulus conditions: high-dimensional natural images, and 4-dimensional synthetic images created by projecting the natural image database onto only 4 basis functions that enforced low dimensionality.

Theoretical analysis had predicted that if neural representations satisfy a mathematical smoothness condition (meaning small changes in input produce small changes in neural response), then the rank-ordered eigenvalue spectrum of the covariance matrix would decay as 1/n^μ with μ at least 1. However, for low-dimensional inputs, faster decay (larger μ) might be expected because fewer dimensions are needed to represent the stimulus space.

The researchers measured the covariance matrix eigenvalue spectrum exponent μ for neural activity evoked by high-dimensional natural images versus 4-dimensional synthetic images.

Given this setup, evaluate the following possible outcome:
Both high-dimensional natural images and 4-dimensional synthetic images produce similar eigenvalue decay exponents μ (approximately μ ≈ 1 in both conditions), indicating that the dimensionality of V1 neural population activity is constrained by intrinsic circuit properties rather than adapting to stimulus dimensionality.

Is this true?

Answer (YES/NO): NO